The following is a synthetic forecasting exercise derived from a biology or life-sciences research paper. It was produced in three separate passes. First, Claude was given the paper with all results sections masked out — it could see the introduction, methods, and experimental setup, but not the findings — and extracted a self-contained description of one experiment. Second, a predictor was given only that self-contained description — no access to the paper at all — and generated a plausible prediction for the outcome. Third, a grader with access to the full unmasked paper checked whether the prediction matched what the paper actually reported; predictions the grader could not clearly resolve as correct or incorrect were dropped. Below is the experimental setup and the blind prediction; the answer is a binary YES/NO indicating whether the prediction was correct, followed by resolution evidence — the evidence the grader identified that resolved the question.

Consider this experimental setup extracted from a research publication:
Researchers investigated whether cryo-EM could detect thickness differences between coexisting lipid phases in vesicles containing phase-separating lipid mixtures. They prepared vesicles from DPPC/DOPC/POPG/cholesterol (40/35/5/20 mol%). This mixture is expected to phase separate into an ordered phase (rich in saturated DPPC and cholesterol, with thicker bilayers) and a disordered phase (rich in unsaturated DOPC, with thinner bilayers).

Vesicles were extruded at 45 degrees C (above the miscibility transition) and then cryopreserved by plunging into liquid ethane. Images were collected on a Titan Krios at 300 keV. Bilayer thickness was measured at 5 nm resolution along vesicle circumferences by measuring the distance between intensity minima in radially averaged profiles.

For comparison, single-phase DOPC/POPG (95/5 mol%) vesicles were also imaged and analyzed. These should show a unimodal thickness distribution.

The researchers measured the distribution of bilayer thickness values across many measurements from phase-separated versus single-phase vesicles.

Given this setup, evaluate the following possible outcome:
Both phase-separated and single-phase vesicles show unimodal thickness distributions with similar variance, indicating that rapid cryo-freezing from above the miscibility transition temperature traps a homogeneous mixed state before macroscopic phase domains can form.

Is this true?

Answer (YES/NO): NO